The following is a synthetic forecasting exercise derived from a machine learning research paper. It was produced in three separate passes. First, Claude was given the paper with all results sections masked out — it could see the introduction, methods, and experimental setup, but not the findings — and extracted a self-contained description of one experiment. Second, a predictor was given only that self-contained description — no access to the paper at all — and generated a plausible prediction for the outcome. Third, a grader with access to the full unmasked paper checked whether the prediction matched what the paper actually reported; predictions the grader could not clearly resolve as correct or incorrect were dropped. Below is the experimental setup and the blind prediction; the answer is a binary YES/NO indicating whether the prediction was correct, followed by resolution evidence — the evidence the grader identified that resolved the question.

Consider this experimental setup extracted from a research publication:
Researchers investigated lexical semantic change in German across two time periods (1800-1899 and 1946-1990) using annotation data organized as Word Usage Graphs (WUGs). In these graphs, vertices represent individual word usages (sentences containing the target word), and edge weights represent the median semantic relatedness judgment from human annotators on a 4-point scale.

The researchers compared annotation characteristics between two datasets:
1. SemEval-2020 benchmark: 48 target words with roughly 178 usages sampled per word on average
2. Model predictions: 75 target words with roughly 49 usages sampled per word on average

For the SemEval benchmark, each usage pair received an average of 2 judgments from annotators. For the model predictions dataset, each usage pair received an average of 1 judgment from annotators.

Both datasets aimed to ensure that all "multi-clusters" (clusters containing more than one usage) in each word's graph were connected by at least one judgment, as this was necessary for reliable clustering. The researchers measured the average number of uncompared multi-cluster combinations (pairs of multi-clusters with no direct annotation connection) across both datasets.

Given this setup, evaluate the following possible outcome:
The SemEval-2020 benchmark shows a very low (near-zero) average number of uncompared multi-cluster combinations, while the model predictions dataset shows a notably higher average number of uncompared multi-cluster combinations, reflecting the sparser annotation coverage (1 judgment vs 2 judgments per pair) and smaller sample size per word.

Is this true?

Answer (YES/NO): NO